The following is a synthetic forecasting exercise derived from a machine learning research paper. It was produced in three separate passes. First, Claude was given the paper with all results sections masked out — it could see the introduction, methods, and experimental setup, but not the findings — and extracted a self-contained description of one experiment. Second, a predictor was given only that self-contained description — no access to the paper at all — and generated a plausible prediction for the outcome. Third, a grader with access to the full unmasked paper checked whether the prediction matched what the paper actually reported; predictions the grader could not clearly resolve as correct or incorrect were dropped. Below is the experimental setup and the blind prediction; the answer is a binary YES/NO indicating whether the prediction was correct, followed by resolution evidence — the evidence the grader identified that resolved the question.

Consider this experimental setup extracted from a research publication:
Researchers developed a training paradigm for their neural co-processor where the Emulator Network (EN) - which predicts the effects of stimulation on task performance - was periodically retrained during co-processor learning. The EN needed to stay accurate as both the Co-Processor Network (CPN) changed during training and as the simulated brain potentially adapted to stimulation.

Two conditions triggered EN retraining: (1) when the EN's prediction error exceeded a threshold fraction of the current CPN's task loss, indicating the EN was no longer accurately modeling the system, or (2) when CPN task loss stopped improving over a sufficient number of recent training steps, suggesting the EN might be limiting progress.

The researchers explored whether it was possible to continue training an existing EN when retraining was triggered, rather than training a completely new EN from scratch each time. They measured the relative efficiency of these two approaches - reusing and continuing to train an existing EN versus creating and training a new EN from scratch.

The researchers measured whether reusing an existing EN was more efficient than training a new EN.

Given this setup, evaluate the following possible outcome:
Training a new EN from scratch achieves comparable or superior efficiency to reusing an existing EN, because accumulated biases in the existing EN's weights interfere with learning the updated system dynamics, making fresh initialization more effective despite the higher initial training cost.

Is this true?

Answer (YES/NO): NO